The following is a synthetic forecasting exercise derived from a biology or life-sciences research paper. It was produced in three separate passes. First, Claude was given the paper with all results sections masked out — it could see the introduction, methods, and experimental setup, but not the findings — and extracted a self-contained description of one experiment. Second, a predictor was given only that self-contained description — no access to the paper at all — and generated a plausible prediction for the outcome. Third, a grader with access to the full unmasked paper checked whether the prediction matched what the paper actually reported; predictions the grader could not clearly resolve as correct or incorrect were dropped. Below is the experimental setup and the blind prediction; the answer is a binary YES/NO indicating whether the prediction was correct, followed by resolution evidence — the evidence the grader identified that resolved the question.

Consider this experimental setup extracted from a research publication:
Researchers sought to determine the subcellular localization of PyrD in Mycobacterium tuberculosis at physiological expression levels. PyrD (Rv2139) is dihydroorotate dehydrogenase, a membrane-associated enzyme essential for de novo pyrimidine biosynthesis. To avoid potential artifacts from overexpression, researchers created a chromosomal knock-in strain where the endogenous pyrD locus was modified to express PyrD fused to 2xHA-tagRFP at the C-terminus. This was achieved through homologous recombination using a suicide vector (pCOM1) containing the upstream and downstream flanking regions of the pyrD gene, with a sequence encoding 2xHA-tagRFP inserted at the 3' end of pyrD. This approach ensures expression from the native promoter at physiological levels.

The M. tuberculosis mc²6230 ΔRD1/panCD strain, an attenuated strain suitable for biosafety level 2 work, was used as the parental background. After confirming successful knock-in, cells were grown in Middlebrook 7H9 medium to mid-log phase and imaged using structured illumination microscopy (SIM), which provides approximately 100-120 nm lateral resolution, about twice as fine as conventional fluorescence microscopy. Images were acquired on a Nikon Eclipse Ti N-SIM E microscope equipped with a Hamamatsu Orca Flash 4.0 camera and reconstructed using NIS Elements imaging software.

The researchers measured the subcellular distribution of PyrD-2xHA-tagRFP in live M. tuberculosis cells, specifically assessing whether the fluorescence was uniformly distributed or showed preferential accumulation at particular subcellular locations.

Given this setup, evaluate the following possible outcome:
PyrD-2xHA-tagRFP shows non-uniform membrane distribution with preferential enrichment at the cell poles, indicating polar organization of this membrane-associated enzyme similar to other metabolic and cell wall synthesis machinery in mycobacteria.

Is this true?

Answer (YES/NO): NO